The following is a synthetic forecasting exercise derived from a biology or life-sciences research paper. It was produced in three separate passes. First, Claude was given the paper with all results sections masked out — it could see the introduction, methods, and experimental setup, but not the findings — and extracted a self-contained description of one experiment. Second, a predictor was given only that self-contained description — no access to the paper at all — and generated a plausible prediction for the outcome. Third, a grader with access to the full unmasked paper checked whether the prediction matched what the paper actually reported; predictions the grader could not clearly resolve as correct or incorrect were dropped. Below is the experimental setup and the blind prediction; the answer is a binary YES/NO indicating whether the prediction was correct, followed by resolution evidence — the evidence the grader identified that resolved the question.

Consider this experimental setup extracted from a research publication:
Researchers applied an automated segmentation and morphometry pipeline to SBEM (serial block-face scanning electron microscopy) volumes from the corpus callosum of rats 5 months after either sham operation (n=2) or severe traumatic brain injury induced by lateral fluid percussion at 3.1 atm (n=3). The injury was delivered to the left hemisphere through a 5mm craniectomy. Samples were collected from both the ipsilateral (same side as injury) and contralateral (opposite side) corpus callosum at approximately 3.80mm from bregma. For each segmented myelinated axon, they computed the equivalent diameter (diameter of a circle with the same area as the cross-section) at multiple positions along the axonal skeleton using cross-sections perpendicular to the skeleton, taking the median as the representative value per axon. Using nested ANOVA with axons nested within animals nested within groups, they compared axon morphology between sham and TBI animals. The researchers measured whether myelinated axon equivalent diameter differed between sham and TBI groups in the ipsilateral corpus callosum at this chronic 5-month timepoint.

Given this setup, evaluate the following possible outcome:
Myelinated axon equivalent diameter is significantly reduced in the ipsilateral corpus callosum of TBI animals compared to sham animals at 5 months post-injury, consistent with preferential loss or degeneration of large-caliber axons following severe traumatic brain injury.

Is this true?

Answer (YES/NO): YES